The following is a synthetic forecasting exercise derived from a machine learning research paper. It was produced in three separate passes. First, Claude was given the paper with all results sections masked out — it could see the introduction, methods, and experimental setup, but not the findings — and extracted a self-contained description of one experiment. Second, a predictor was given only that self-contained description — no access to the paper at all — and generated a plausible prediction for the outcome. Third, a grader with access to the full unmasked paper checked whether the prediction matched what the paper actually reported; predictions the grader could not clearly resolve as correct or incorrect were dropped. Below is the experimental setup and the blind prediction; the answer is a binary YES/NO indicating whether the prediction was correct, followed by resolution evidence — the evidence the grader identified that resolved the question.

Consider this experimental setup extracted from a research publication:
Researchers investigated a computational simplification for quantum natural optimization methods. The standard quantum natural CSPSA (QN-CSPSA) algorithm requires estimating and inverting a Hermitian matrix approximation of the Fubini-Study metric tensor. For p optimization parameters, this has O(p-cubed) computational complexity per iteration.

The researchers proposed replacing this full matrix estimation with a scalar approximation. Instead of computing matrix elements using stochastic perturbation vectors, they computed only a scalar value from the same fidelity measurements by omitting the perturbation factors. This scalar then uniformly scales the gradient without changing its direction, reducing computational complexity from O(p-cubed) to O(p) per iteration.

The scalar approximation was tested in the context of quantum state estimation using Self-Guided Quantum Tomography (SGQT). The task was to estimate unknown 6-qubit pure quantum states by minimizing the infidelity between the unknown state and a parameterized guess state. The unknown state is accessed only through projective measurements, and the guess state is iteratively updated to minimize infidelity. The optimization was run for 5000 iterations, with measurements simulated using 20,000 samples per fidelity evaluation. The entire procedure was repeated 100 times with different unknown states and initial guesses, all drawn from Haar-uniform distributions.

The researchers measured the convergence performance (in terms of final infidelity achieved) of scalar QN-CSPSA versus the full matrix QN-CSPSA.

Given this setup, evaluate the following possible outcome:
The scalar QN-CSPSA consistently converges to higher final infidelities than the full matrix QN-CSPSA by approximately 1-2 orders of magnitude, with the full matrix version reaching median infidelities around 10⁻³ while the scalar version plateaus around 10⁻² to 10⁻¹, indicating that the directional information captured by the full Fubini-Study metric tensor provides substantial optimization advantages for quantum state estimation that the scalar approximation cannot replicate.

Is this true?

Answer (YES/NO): NO